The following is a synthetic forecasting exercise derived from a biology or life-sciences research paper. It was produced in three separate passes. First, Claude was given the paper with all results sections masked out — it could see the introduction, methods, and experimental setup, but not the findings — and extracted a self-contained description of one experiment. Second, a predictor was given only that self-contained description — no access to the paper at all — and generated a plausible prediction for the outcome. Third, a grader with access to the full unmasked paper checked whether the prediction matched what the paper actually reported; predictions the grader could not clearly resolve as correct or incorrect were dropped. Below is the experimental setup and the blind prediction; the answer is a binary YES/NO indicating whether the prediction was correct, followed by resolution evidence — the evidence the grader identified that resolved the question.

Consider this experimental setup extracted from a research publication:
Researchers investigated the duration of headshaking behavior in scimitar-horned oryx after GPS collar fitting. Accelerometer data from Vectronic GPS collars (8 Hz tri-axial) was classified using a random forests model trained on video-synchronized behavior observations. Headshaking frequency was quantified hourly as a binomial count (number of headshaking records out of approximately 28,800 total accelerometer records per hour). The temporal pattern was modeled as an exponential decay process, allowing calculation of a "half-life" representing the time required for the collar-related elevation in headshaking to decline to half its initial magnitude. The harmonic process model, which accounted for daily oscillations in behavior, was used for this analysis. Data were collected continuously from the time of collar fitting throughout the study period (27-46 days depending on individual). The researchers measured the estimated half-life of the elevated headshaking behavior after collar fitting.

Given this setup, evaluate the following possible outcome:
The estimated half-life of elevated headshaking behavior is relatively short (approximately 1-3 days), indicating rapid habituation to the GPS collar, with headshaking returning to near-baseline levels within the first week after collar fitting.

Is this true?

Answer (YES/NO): NO